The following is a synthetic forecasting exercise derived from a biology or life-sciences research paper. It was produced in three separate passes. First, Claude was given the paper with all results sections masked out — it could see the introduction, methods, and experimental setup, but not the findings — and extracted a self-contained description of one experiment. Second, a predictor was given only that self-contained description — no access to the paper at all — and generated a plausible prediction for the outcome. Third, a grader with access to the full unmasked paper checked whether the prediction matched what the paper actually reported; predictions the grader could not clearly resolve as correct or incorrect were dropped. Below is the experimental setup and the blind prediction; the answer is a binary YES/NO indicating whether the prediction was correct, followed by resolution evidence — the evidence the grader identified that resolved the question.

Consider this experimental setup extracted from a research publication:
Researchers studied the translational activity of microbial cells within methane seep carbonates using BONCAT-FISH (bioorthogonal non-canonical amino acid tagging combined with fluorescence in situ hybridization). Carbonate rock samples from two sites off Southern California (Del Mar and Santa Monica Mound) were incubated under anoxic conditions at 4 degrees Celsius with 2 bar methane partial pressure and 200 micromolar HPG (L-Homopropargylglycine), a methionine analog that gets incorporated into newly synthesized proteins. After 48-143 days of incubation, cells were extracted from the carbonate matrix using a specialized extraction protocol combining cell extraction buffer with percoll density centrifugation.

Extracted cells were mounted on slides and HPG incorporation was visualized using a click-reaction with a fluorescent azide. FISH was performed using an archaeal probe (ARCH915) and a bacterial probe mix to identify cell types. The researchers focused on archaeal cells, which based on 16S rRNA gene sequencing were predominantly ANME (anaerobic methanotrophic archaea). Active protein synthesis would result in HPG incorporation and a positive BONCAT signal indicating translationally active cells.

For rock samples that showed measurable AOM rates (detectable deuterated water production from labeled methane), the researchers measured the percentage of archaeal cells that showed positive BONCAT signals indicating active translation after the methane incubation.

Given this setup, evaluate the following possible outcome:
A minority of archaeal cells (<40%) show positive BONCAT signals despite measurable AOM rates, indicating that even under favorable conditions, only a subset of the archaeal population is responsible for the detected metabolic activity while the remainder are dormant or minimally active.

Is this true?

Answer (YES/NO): NO